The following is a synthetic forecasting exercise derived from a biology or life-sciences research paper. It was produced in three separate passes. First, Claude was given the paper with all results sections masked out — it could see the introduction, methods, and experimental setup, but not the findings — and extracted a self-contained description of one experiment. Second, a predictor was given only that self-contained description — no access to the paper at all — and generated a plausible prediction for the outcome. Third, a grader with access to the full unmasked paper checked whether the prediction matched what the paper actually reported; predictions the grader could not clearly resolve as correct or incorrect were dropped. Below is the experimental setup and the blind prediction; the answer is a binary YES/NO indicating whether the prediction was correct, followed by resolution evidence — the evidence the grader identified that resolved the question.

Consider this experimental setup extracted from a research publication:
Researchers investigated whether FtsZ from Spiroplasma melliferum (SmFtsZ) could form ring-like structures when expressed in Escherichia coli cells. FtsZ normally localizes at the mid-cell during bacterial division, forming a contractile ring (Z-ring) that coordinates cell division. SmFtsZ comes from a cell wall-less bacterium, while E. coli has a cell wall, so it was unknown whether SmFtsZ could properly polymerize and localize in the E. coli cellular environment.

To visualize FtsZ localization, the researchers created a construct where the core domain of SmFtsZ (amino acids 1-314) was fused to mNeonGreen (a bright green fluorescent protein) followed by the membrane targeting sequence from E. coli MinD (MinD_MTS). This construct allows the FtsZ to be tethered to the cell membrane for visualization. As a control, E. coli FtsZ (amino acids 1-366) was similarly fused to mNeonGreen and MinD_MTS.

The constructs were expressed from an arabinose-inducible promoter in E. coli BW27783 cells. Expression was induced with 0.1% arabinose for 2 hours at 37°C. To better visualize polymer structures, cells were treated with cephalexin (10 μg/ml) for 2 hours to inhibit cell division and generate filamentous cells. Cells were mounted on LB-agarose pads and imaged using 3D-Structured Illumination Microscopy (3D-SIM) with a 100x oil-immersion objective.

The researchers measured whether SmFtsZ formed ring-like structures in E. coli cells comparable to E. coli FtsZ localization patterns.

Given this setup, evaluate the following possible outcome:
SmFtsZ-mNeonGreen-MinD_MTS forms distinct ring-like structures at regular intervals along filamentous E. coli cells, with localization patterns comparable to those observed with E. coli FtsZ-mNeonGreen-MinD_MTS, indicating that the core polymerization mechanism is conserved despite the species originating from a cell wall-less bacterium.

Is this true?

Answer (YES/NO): NO